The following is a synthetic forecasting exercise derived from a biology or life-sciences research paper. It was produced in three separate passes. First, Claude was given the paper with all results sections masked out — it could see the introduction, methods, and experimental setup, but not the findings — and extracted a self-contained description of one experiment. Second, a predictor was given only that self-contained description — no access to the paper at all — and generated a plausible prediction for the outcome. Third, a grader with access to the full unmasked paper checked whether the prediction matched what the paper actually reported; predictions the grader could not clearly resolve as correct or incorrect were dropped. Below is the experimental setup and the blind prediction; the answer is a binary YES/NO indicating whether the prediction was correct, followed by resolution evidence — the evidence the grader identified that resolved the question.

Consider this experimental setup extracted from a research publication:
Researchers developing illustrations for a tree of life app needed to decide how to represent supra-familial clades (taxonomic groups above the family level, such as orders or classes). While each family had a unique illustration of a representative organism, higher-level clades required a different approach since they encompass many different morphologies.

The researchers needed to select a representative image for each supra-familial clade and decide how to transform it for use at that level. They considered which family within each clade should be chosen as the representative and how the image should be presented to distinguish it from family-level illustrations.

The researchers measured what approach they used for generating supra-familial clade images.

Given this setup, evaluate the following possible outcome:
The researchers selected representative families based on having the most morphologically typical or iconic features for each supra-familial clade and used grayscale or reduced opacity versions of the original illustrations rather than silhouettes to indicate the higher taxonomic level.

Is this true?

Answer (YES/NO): NO